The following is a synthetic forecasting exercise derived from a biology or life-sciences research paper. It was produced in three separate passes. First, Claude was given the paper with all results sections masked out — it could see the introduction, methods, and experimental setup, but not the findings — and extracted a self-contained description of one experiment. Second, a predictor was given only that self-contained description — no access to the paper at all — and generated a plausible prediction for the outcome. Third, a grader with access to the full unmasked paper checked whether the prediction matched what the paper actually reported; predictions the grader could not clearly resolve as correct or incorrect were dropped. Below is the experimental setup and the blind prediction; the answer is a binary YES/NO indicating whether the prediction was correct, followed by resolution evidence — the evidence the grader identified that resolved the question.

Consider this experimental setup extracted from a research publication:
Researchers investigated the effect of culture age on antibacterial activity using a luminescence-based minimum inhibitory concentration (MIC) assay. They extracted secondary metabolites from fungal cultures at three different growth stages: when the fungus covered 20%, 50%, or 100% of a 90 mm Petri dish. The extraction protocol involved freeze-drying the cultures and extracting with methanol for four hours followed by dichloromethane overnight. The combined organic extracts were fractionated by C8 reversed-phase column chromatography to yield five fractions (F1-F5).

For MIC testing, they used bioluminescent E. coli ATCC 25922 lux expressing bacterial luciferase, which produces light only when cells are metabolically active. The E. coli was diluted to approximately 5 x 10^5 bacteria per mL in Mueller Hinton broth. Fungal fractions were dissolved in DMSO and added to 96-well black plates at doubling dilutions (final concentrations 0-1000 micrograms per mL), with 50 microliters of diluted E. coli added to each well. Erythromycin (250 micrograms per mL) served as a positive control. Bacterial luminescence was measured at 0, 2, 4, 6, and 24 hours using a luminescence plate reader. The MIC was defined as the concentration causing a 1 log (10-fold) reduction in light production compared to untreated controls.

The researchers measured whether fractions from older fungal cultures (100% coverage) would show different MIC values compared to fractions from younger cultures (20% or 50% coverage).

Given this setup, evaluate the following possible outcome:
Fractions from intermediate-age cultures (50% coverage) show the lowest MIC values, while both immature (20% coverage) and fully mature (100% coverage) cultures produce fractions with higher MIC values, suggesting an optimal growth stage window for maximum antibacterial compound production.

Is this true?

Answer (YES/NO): NO